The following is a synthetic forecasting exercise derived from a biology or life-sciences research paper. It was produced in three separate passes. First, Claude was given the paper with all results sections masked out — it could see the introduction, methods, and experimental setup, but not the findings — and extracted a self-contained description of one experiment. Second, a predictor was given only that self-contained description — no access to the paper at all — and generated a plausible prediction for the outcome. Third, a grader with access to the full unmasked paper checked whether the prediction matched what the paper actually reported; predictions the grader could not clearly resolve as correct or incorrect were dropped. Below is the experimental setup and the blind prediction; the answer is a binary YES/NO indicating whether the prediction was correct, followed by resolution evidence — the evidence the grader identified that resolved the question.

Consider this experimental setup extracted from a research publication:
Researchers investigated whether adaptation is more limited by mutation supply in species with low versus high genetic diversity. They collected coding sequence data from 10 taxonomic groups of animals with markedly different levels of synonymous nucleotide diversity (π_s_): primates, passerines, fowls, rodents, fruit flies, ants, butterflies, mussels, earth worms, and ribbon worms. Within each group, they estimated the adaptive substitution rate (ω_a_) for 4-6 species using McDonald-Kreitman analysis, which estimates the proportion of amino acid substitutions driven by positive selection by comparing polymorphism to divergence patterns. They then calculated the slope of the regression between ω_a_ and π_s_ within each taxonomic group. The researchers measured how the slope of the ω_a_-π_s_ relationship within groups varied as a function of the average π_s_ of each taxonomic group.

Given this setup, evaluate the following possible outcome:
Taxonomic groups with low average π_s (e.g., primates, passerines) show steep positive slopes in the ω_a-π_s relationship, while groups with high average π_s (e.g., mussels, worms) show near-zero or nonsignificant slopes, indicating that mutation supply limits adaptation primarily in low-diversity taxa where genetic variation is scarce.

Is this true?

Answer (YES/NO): YES